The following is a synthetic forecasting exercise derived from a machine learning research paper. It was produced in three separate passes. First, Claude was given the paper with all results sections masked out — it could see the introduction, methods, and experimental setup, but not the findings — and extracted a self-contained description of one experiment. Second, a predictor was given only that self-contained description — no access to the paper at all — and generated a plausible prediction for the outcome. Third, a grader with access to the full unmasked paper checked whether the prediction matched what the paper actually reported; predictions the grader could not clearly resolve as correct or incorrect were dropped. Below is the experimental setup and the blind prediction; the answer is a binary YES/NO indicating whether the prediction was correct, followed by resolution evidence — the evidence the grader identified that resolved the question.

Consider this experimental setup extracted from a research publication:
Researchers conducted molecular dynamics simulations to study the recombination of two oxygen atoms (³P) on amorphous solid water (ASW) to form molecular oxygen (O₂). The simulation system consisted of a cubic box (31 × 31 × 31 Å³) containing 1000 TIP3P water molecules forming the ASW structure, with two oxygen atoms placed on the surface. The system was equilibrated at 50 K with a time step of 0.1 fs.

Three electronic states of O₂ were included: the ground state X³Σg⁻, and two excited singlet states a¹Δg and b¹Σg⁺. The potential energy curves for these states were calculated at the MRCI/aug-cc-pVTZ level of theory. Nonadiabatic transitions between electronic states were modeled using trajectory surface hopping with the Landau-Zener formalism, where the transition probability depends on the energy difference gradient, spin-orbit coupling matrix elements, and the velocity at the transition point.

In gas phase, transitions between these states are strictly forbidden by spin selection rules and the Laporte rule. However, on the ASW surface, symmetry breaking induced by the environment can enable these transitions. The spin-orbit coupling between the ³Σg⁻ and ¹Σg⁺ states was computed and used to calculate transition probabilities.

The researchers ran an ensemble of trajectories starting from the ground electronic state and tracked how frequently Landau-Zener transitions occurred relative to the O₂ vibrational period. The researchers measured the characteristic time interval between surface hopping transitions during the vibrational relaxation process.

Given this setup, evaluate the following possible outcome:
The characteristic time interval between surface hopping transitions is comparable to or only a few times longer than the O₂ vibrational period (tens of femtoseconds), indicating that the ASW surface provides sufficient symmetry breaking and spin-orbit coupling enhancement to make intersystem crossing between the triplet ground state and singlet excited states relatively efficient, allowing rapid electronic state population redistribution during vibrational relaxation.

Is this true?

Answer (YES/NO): YES